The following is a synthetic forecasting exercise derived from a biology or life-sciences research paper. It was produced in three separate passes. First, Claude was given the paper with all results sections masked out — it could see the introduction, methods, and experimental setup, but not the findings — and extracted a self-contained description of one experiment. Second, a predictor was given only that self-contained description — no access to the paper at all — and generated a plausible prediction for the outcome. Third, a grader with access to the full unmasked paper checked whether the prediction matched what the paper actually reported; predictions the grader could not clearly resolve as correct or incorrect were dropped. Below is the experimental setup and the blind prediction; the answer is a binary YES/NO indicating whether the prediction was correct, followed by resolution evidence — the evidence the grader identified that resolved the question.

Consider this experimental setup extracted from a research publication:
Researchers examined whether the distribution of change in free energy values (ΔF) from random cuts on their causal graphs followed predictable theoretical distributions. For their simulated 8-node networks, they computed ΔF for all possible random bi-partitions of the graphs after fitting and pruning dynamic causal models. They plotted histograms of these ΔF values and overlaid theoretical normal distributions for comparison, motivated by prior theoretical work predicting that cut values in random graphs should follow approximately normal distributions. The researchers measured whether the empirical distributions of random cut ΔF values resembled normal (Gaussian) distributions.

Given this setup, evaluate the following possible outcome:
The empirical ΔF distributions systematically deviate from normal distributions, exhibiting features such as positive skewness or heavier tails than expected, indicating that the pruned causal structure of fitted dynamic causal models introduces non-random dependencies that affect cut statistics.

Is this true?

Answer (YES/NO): NO